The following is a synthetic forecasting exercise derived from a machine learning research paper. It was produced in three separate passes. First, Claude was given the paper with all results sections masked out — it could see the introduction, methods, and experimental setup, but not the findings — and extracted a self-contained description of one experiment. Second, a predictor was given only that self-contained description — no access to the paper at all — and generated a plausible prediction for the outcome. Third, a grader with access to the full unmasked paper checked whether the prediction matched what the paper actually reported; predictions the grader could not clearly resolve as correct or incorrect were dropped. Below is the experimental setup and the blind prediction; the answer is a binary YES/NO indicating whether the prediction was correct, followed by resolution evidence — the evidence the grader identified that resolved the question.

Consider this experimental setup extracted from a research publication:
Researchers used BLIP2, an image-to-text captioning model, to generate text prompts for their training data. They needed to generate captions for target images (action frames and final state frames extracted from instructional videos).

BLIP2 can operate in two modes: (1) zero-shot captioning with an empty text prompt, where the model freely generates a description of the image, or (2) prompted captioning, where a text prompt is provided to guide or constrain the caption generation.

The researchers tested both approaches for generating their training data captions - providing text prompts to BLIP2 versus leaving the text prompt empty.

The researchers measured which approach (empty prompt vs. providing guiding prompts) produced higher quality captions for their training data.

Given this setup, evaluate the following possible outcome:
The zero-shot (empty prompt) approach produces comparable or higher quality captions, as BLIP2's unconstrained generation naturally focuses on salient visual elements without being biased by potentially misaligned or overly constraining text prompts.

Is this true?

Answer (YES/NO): YES